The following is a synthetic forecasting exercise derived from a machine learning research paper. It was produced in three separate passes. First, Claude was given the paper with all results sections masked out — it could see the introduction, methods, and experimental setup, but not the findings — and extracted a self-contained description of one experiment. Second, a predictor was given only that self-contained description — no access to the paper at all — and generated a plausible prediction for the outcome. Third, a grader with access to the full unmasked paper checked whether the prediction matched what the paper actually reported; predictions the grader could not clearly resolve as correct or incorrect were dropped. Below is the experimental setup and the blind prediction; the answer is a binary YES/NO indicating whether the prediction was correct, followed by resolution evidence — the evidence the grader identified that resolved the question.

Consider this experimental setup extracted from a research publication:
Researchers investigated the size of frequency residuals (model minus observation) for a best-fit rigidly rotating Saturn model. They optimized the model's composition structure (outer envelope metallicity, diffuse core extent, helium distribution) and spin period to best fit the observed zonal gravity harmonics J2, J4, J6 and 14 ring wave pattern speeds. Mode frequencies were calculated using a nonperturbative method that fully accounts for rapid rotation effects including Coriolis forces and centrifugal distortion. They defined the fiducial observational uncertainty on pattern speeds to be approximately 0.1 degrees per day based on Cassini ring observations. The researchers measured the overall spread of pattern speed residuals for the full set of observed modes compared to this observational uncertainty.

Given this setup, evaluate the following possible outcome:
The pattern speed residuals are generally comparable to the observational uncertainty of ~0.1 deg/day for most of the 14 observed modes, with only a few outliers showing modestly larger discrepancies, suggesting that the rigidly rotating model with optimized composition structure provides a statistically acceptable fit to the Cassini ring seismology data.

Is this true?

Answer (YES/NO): NO